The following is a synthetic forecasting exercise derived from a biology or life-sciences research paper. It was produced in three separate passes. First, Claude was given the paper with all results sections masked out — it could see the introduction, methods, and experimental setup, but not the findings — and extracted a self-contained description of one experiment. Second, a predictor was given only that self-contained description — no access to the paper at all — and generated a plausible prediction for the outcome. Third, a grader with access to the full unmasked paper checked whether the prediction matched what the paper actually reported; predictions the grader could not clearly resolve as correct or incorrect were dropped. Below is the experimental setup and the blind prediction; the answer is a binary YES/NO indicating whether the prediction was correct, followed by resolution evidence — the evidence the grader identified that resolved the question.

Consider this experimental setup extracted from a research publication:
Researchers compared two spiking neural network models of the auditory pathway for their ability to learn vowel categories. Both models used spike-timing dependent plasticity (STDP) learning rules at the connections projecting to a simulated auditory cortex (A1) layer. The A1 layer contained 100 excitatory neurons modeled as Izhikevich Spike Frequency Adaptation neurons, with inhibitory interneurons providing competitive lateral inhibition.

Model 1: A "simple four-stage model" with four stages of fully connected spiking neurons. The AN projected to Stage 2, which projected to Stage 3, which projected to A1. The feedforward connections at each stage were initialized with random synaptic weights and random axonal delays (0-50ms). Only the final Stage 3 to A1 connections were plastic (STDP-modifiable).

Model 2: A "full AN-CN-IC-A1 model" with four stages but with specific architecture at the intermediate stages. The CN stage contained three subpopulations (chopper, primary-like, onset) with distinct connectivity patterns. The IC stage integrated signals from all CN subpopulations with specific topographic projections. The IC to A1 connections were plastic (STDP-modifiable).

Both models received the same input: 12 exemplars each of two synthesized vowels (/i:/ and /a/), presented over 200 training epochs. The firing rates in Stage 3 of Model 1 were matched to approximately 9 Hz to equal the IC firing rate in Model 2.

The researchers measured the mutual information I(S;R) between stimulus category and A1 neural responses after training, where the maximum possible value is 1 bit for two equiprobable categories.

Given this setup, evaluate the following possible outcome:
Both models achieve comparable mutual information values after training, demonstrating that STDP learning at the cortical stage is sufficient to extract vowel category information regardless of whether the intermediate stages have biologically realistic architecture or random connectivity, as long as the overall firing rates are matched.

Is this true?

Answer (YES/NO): NO